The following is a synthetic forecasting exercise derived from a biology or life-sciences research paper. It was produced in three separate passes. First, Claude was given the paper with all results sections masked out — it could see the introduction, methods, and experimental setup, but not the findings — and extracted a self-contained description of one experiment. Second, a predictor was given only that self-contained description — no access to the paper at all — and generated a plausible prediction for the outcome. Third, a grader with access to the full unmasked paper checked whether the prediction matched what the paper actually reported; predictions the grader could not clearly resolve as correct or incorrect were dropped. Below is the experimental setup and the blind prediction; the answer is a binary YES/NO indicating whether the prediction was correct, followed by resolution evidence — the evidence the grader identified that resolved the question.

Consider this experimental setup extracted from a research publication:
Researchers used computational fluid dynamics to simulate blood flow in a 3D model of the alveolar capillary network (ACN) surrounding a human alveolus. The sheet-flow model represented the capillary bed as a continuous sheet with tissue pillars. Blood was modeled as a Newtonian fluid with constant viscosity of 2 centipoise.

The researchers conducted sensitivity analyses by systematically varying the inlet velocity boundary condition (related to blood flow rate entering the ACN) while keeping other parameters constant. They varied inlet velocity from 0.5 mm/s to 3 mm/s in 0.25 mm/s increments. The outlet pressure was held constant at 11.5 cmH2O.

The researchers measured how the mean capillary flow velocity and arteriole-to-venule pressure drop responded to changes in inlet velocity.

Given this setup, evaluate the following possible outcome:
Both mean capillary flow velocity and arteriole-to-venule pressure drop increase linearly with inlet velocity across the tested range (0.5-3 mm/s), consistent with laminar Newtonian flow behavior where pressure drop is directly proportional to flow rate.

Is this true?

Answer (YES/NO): YES